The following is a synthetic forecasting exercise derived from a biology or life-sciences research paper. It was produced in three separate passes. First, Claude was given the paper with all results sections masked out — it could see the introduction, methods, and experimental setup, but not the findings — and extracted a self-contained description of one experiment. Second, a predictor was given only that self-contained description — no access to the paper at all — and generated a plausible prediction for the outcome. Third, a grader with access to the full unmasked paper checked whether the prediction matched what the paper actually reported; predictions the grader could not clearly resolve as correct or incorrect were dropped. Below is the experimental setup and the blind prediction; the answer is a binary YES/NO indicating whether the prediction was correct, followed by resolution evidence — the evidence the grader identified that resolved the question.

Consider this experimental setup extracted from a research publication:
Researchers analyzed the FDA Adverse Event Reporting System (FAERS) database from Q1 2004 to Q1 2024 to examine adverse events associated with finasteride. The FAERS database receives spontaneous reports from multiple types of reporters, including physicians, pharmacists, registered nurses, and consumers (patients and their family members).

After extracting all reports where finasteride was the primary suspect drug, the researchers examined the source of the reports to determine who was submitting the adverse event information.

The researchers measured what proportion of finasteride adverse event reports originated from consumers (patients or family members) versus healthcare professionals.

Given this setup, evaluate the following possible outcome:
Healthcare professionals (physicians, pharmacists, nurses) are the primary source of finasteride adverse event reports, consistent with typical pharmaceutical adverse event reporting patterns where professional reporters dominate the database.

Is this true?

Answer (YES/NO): NO